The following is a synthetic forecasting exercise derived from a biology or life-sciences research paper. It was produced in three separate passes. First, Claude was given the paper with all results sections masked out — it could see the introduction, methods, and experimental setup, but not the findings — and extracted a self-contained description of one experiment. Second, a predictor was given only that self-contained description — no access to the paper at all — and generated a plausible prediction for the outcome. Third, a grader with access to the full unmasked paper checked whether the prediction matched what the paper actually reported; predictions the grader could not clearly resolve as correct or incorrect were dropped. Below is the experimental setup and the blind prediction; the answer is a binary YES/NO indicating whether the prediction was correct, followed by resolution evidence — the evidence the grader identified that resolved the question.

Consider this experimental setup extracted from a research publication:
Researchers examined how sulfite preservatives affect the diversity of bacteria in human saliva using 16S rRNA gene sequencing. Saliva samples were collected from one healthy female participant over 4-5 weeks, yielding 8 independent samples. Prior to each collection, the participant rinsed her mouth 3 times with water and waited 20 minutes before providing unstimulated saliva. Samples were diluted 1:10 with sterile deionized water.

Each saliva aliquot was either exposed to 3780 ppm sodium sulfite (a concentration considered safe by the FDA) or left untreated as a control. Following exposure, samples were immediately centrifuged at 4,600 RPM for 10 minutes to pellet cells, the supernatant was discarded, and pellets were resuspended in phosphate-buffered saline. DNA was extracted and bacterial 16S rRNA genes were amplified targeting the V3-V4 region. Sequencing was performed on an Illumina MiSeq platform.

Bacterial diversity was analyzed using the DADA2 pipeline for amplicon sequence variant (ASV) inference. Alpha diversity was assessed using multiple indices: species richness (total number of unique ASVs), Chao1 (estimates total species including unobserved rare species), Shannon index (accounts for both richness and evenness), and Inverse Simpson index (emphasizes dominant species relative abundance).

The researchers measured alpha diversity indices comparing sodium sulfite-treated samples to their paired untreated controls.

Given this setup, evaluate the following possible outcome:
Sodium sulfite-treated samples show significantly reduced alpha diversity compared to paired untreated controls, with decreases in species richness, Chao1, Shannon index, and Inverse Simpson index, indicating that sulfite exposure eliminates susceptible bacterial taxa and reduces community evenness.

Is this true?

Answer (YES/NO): NO